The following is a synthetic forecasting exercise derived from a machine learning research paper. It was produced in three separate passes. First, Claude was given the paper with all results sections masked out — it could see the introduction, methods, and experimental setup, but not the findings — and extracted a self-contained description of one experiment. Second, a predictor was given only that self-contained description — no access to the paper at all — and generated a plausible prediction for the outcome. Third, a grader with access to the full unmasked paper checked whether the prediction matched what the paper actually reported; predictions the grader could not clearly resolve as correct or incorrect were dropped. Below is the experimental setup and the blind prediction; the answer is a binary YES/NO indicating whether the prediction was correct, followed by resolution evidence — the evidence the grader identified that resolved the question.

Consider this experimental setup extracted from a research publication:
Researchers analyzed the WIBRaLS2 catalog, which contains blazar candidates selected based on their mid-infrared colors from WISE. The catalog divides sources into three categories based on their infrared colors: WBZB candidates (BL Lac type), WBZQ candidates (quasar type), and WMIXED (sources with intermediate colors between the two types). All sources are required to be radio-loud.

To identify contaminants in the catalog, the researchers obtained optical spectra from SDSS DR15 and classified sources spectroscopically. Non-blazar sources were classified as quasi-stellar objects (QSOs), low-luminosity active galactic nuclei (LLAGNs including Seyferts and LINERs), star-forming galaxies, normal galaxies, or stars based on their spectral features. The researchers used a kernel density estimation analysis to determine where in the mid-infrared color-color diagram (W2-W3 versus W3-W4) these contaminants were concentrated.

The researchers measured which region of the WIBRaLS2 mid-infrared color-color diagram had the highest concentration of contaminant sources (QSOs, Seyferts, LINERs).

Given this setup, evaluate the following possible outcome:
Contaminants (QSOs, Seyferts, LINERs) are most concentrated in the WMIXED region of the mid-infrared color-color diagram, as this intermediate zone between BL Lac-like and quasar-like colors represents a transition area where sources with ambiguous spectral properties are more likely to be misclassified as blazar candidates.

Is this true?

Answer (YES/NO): NO